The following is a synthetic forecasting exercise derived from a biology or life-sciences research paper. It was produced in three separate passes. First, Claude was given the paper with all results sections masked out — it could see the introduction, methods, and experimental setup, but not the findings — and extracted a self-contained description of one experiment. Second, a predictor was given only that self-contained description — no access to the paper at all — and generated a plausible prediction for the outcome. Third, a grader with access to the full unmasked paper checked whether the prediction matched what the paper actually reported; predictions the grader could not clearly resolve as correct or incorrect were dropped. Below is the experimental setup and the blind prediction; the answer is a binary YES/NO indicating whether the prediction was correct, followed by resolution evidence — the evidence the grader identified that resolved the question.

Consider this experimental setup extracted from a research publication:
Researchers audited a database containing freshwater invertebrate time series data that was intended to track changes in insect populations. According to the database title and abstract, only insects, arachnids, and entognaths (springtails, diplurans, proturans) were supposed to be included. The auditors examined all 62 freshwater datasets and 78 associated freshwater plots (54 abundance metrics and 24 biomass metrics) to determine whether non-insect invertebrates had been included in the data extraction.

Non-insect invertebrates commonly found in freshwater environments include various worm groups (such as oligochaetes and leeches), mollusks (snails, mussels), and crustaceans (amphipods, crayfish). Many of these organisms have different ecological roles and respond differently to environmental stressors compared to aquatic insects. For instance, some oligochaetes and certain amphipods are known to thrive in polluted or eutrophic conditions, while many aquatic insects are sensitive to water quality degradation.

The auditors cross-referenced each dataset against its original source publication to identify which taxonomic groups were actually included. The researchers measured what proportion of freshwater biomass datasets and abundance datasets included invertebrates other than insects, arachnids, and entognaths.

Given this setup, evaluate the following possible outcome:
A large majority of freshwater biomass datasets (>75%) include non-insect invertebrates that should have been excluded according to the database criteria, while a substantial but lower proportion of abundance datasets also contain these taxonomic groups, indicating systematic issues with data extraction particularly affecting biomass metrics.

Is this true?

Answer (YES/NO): YES